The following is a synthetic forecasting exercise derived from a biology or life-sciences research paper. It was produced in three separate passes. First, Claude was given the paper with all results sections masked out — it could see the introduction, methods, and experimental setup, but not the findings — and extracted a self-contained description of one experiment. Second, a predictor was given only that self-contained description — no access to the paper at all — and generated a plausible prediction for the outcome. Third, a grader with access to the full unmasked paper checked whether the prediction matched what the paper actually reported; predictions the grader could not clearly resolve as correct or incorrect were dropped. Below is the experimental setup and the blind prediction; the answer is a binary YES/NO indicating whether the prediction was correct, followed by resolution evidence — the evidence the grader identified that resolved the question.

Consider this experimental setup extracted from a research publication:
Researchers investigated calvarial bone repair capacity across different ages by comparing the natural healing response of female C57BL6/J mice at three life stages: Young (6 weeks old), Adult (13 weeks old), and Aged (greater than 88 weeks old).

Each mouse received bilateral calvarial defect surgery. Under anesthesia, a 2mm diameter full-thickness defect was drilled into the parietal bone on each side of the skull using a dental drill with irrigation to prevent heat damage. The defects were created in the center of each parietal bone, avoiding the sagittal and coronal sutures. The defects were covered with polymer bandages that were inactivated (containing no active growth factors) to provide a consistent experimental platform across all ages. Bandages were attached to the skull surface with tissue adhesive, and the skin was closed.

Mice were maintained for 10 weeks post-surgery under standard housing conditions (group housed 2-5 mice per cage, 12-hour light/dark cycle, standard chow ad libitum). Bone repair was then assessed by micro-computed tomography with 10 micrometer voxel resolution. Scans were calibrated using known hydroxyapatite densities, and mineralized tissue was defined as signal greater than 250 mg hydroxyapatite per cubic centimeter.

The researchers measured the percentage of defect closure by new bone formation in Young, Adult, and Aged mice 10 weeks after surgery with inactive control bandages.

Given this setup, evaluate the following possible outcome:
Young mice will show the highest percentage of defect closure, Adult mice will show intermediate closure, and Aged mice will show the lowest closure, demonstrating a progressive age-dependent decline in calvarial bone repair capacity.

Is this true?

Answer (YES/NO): YES